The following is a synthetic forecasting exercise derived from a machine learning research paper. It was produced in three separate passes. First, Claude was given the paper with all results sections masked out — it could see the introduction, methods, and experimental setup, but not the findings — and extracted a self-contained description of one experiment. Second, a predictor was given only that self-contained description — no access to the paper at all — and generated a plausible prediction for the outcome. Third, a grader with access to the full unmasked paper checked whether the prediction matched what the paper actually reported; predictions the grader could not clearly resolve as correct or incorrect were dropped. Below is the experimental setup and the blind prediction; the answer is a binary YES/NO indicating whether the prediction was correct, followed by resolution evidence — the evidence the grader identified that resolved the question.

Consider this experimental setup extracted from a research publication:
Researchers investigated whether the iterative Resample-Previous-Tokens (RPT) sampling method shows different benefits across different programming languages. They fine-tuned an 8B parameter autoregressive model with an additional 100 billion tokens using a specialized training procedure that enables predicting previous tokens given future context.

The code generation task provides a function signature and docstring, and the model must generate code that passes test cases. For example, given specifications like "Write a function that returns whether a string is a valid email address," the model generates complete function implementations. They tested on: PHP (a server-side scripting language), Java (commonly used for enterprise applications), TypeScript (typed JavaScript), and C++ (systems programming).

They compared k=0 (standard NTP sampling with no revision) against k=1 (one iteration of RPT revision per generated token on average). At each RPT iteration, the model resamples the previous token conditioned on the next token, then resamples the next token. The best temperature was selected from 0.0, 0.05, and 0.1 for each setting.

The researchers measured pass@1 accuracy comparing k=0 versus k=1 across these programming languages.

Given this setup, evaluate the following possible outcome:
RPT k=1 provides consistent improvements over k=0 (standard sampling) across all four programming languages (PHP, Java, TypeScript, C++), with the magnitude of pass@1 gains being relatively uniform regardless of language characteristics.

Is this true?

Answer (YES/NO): NO